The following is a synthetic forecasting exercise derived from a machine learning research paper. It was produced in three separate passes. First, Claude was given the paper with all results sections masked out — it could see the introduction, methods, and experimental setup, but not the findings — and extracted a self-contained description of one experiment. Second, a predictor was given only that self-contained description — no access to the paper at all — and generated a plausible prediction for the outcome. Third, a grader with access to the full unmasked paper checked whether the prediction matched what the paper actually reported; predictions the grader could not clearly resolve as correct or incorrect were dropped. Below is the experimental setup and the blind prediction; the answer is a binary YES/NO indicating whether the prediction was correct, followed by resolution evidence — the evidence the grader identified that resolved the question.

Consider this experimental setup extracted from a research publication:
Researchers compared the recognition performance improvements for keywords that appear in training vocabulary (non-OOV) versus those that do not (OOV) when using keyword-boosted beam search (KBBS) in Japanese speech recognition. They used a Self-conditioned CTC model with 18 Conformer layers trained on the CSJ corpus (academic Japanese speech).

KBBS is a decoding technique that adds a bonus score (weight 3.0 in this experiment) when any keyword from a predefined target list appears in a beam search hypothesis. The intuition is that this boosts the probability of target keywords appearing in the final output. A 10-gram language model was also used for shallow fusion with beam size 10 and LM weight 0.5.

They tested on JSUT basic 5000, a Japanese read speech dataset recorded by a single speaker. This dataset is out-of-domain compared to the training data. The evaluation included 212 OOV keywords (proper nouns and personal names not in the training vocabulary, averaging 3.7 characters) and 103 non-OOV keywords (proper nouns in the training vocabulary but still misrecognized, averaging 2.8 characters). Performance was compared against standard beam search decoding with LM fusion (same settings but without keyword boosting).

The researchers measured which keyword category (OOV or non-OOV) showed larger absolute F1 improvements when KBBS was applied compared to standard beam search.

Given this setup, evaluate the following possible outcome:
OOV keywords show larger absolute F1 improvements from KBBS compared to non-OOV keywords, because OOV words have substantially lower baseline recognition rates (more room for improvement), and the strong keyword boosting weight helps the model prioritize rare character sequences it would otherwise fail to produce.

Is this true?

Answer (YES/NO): YES